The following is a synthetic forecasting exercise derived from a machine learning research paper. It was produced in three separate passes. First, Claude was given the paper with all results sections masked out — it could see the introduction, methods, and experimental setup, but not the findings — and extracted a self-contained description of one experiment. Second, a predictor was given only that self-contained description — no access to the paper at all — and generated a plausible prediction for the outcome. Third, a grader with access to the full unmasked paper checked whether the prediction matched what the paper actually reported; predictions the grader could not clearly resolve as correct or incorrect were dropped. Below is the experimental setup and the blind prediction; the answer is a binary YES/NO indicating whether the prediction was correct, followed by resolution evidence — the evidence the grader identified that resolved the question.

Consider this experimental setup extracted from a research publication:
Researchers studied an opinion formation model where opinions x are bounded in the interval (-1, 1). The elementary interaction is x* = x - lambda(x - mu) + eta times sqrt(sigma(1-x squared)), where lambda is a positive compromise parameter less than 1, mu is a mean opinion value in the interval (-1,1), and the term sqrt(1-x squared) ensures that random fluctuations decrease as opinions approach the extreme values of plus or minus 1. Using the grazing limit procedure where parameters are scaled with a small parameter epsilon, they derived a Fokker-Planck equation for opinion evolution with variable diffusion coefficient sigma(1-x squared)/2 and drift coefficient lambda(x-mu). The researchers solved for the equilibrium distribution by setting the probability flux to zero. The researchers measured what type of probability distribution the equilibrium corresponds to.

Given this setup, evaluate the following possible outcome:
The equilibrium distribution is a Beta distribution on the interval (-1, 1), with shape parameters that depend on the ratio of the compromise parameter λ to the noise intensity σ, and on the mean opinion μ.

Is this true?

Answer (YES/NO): YES